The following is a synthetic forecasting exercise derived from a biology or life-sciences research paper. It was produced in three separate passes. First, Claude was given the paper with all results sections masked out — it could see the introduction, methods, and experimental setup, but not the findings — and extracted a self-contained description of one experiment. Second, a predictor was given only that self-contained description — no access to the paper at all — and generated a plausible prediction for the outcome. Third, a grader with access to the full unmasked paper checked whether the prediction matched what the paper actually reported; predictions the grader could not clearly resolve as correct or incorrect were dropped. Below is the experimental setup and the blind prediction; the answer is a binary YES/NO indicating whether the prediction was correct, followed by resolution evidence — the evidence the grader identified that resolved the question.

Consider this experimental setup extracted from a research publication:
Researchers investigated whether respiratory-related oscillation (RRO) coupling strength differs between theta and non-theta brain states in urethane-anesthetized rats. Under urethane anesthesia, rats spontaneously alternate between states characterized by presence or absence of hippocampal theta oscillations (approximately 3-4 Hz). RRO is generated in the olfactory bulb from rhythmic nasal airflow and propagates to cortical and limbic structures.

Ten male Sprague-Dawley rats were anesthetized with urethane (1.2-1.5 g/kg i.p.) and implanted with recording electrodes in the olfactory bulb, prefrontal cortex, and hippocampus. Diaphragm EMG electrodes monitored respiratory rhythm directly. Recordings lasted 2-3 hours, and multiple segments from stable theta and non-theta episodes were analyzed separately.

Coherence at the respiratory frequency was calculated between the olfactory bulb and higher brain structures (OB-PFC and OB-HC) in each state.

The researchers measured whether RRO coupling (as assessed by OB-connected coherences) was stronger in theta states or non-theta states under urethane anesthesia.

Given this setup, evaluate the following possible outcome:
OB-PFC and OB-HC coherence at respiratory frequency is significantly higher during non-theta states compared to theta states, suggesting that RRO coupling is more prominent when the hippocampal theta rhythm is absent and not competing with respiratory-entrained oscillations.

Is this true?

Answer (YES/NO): NO